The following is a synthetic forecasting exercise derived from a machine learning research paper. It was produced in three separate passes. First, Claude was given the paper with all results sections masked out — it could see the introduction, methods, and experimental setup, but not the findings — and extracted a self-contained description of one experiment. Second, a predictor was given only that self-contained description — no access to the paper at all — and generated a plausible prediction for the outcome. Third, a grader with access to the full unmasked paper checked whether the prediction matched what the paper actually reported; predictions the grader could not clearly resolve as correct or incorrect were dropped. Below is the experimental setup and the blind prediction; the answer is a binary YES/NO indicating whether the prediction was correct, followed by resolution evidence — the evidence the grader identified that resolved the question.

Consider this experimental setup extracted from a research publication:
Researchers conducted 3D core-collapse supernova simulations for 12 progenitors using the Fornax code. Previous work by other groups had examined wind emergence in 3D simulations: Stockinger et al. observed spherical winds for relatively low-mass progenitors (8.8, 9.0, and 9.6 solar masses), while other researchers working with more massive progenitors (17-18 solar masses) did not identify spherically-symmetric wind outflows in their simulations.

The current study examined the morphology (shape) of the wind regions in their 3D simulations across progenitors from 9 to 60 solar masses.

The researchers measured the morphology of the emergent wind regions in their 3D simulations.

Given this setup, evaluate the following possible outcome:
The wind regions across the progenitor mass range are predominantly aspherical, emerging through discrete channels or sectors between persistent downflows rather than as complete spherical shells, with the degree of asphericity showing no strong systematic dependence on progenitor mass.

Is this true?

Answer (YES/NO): NO